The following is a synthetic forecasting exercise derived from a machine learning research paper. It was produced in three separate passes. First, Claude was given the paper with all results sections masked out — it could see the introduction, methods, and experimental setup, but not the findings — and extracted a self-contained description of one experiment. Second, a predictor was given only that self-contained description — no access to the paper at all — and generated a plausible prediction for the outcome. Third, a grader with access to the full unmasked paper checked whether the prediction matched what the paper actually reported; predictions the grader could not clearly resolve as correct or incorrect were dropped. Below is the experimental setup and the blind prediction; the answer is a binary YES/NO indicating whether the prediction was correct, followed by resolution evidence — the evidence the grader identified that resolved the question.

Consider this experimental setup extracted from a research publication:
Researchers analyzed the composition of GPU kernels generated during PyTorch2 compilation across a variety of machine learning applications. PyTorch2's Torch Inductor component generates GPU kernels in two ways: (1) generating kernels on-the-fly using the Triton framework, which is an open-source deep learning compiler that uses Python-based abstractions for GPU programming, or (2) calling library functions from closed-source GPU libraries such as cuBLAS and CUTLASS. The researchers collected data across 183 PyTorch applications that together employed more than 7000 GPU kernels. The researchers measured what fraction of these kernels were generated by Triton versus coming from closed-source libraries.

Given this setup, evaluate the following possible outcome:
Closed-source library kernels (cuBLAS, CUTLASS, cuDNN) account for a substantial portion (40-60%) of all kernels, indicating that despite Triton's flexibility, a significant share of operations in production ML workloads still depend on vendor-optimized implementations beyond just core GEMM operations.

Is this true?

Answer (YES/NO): YES